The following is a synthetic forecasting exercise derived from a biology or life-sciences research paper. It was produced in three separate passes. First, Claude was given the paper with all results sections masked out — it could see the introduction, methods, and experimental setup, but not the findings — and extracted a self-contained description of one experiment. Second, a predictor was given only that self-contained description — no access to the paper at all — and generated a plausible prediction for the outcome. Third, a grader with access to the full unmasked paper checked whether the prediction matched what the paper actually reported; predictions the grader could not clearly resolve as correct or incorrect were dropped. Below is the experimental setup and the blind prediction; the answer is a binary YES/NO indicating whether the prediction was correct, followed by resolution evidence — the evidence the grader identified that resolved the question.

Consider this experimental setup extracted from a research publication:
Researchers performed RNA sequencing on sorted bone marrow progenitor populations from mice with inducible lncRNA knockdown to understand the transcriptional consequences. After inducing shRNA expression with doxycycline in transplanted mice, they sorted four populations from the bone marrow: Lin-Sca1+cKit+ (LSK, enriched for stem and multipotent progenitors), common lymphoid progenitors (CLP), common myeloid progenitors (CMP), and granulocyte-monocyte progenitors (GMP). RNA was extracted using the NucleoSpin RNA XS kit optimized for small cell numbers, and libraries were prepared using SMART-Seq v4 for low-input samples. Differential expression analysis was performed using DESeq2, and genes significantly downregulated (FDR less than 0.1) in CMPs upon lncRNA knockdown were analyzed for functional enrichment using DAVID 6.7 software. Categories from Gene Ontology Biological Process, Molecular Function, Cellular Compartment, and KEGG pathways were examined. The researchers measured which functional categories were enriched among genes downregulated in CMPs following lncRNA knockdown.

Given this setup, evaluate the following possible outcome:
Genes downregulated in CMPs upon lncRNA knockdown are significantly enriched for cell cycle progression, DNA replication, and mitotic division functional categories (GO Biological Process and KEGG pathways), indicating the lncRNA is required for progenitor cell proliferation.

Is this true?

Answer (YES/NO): NO